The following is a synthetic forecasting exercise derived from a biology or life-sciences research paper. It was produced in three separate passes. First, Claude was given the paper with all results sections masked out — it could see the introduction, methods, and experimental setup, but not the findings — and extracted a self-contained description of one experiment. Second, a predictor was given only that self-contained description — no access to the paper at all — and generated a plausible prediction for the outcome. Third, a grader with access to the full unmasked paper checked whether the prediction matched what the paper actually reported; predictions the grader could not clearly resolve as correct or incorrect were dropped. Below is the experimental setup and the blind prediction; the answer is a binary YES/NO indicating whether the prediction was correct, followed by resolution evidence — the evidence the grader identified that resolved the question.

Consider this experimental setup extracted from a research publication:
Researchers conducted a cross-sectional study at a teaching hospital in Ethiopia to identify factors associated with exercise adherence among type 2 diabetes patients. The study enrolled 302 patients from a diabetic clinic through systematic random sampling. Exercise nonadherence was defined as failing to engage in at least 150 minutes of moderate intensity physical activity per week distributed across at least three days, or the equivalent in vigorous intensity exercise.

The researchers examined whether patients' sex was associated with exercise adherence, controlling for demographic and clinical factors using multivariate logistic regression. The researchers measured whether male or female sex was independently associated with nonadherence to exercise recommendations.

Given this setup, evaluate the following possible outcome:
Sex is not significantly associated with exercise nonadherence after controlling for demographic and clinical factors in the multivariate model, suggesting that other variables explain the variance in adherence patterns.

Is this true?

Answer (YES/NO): NO